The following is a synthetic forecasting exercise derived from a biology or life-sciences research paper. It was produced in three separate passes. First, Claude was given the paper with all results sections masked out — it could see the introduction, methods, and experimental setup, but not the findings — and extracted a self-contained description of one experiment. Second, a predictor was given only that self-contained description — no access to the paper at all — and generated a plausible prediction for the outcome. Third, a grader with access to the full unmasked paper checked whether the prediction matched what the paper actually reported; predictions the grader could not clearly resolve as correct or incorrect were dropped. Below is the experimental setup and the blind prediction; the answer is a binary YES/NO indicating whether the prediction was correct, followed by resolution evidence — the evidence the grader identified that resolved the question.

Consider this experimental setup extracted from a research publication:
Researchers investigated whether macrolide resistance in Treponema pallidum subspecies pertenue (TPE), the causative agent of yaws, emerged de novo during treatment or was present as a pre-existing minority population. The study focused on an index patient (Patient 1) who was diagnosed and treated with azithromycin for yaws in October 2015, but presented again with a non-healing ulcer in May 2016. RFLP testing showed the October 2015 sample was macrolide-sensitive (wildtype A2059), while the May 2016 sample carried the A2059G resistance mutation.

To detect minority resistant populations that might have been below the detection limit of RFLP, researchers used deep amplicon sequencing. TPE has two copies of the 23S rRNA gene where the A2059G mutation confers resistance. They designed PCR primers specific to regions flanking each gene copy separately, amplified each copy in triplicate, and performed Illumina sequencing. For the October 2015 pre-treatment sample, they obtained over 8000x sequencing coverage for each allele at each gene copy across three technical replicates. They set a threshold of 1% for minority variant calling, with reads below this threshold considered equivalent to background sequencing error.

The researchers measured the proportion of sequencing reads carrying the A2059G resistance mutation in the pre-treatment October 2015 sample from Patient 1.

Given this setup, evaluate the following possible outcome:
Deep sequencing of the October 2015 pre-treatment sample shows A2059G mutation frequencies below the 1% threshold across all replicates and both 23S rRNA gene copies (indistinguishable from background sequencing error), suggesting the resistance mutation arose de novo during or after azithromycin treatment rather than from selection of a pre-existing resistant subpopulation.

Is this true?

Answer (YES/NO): YES